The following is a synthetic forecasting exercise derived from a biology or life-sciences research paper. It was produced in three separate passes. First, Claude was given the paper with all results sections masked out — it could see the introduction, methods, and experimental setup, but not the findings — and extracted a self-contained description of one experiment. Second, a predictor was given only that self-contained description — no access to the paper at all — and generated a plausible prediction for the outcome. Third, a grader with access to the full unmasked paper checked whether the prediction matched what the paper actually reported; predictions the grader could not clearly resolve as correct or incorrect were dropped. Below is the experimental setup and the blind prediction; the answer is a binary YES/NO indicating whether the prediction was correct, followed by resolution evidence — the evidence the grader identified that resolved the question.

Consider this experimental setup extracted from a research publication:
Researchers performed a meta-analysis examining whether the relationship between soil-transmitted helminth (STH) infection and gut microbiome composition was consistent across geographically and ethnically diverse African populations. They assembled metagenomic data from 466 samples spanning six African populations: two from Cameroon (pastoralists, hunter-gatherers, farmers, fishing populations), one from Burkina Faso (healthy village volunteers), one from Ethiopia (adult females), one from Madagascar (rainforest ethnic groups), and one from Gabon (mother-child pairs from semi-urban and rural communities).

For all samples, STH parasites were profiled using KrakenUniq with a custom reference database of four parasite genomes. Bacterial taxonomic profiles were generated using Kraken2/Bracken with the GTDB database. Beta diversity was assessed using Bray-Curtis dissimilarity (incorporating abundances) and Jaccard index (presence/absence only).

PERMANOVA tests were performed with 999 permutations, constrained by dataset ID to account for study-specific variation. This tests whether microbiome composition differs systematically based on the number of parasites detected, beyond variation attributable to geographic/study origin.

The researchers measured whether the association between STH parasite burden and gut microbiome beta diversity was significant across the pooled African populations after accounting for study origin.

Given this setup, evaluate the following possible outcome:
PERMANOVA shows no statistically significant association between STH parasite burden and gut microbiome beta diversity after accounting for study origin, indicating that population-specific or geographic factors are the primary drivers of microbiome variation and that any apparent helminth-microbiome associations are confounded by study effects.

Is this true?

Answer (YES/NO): NO